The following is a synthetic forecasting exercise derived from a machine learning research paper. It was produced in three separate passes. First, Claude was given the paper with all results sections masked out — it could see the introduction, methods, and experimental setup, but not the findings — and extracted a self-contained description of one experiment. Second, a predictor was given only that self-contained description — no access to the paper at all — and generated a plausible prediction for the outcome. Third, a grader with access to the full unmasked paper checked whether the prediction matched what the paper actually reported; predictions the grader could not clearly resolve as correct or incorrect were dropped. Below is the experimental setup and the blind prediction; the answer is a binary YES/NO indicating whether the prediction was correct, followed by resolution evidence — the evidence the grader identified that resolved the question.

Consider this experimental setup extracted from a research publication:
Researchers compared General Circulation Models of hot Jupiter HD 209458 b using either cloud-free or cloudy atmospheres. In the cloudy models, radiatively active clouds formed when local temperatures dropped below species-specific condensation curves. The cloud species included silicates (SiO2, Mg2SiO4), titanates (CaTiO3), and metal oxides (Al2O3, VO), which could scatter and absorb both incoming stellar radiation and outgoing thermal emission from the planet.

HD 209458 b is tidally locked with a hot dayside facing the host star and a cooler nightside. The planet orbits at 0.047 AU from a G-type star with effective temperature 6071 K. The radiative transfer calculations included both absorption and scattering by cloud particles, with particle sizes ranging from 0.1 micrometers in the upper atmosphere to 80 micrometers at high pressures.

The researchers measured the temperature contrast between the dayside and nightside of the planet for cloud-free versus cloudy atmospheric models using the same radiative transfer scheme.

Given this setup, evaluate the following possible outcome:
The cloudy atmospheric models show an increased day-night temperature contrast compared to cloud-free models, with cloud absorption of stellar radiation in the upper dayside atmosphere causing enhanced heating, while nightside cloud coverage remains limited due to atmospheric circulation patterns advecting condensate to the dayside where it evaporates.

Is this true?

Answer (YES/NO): NO